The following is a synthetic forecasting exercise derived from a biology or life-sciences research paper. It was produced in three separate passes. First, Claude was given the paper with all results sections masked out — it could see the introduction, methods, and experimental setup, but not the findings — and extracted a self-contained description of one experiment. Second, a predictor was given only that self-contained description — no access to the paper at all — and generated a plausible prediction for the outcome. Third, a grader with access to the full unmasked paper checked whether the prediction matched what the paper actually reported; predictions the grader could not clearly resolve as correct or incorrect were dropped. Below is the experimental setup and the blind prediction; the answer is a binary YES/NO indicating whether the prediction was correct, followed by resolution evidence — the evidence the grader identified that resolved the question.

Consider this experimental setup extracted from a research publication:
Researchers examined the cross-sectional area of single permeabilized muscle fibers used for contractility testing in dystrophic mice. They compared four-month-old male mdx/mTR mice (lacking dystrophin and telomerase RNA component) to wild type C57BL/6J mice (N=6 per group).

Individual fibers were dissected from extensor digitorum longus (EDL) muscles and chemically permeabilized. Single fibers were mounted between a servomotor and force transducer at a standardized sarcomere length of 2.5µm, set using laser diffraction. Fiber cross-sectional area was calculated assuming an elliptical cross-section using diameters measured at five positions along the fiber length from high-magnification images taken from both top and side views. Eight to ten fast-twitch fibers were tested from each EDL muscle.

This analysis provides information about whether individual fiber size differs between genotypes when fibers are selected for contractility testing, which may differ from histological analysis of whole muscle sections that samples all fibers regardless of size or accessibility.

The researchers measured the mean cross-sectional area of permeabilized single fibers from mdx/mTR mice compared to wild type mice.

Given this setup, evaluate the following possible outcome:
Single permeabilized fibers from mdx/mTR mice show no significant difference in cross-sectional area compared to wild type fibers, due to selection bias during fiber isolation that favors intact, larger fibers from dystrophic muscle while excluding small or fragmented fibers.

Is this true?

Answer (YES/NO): NO